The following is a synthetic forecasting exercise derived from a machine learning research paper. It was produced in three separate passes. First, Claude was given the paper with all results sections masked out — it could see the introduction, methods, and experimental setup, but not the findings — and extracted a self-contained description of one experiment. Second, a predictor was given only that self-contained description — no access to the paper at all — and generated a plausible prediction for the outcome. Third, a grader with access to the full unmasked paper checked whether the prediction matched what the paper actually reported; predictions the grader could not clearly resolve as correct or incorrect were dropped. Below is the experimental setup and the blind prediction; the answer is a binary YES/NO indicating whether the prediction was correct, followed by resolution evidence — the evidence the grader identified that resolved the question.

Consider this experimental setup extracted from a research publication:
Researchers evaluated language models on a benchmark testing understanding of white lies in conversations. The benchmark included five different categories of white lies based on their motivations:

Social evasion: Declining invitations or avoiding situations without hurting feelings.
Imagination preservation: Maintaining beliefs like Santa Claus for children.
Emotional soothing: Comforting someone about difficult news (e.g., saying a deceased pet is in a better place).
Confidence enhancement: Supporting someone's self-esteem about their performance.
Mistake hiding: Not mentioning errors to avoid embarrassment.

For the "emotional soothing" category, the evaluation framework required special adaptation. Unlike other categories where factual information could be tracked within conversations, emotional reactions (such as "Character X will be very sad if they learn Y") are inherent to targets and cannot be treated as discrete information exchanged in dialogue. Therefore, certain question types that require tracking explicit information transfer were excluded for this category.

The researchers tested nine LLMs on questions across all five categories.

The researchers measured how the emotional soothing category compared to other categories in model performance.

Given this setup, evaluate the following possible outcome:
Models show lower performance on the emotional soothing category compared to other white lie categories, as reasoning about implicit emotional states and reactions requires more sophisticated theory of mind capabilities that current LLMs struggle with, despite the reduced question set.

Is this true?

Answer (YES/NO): NO